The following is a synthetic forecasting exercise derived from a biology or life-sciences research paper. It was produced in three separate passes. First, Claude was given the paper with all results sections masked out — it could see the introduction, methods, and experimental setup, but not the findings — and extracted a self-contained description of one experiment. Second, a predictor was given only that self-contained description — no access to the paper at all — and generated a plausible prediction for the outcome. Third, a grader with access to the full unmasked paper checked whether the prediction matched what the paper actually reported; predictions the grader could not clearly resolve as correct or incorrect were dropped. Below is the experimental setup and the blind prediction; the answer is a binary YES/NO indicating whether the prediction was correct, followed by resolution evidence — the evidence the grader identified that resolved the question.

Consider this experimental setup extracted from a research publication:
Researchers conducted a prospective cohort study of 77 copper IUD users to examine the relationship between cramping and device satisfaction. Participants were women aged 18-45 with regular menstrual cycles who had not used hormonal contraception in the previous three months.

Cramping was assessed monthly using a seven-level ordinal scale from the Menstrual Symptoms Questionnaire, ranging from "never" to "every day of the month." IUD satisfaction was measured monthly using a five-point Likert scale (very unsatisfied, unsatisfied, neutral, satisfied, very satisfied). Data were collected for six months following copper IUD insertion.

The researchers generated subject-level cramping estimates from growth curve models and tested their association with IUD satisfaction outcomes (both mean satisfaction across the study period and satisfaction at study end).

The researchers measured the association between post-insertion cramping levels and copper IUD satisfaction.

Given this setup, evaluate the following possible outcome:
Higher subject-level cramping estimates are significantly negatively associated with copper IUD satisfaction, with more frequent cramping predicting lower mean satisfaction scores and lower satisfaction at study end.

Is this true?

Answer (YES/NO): NO